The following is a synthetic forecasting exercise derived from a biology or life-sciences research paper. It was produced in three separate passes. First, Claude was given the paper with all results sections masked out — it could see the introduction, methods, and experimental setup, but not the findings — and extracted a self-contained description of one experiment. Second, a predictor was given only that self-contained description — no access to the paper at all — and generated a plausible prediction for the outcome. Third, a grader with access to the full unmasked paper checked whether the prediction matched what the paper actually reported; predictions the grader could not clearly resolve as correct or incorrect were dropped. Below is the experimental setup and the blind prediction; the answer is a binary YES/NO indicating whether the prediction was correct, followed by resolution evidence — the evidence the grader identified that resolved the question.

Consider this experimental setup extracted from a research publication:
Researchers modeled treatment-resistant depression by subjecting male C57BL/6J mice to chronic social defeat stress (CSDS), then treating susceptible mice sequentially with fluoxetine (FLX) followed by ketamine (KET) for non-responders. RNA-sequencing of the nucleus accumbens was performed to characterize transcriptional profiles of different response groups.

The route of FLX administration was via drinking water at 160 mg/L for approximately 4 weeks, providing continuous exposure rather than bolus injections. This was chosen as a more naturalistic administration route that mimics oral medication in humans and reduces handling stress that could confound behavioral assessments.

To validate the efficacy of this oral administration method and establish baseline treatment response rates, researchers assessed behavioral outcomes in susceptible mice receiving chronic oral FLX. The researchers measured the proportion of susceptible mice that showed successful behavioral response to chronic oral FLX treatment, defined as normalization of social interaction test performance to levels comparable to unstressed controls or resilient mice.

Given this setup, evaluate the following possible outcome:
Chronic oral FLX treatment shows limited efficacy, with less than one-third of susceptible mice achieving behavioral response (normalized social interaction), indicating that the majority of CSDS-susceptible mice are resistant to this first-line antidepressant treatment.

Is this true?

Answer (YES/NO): NO